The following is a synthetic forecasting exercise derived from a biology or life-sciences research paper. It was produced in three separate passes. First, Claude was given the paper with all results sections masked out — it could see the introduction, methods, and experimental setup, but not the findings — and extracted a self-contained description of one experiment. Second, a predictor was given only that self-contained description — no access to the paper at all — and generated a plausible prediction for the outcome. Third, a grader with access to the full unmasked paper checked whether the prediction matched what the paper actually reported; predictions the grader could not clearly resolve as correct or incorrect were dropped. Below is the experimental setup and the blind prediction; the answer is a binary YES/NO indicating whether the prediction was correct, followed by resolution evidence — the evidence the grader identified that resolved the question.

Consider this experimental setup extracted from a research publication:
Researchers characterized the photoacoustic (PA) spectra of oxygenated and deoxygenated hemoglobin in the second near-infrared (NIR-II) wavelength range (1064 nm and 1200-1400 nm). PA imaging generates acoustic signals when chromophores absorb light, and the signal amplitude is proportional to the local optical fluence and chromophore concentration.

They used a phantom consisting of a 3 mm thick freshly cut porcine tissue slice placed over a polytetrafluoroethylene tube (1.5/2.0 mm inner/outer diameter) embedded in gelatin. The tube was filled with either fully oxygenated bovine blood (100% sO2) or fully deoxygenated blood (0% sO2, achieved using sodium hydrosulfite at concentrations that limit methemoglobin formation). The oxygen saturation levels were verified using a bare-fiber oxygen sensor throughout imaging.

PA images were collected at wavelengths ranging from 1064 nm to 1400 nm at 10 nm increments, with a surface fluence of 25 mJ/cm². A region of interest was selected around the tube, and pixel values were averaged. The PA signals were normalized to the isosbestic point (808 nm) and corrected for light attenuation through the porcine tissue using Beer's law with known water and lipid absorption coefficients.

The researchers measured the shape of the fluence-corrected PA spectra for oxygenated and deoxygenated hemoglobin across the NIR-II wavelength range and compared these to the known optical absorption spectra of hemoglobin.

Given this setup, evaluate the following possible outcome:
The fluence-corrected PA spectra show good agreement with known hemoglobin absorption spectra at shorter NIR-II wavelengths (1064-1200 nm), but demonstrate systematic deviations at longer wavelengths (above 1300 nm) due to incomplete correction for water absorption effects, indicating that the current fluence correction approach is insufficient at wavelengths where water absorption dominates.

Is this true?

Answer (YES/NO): NO